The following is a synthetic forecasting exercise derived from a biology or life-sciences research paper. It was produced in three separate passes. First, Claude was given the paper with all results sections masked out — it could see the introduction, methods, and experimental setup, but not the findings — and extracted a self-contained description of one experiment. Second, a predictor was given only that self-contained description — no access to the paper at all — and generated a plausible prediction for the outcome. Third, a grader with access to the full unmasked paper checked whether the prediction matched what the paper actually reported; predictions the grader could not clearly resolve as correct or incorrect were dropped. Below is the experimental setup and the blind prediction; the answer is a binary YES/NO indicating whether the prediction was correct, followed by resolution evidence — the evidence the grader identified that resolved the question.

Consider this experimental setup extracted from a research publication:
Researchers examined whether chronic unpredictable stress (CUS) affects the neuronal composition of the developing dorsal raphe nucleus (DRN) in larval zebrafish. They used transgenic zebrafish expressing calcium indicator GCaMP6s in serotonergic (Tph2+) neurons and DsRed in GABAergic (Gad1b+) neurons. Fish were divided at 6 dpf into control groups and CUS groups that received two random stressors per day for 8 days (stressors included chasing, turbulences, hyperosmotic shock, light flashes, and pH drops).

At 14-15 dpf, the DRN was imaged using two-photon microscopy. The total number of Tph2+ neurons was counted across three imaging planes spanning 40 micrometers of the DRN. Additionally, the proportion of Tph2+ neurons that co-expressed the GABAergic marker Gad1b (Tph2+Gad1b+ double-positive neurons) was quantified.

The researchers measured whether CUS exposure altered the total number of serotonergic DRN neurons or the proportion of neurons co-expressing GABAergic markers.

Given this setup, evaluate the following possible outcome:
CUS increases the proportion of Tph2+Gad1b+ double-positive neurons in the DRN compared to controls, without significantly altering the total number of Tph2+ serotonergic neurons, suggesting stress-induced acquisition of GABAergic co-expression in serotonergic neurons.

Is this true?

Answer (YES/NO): NO